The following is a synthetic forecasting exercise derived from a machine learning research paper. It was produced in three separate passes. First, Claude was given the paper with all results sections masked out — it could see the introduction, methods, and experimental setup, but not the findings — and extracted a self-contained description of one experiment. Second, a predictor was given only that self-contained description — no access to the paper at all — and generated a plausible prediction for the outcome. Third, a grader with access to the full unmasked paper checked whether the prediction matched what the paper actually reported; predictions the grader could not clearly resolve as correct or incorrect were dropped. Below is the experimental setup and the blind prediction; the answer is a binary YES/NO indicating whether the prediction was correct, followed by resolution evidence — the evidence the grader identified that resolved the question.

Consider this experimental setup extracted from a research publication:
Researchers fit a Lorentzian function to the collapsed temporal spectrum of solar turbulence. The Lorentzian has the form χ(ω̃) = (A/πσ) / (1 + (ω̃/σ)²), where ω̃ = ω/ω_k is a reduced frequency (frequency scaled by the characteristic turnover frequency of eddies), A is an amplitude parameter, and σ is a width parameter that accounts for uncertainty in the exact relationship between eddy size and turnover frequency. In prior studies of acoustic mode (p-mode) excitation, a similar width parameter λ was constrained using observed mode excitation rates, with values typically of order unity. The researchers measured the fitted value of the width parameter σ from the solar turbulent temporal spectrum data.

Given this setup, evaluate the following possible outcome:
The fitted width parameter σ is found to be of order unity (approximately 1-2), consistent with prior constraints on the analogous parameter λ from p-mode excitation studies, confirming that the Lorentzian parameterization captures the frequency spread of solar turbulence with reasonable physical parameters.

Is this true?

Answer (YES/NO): NO